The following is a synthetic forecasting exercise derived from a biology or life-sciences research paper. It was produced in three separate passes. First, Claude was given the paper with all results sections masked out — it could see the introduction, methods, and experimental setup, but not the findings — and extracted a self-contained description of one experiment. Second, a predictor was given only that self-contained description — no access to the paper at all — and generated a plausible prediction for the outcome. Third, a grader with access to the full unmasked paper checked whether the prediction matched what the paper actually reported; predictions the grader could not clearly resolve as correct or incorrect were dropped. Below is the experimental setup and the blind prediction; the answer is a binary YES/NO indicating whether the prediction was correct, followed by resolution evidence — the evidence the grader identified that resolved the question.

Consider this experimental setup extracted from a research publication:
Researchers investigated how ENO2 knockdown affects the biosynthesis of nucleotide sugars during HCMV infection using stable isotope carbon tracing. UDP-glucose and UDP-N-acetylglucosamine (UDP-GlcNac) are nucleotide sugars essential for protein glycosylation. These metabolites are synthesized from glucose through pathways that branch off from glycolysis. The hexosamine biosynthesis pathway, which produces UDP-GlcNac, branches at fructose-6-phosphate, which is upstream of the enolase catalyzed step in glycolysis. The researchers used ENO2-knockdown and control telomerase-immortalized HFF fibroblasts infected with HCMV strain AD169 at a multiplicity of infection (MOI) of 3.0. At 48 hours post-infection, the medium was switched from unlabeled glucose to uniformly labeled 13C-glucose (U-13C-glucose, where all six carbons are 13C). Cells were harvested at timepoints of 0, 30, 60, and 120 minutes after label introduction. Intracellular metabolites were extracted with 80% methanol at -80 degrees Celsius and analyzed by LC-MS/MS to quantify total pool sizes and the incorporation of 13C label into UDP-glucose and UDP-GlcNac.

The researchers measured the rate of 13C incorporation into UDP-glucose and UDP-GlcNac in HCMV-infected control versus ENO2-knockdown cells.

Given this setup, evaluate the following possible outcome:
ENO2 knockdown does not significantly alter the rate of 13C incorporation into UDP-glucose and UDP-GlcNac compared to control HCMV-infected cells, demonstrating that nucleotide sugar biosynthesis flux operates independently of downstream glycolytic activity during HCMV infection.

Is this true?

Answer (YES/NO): NO